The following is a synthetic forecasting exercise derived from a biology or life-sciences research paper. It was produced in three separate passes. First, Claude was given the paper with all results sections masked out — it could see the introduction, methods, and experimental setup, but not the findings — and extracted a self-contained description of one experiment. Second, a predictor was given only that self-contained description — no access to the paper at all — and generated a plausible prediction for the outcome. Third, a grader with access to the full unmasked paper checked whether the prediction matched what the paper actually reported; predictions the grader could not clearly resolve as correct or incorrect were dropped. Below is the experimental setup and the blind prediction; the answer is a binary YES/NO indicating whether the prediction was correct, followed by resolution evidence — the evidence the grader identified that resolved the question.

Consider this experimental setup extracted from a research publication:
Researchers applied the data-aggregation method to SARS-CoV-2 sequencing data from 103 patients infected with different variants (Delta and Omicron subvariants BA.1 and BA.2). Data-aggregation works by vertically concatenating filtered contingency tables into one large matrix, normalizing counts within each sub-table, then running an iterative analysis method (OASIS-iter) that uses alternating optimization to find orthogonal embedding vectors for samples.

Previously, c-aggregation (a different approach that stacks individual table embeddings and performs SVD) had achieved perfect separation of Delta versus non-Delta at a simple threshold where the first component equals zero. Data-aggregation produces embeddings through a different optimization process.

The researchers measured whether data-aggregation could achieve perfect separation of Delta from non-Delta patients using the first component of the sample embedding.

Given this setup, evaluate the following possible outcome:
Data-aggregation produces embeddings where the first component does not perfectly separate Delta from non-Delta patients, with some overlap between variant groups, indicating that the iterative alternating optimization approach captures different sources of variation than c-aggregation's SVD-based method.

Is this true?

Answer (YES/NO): NO